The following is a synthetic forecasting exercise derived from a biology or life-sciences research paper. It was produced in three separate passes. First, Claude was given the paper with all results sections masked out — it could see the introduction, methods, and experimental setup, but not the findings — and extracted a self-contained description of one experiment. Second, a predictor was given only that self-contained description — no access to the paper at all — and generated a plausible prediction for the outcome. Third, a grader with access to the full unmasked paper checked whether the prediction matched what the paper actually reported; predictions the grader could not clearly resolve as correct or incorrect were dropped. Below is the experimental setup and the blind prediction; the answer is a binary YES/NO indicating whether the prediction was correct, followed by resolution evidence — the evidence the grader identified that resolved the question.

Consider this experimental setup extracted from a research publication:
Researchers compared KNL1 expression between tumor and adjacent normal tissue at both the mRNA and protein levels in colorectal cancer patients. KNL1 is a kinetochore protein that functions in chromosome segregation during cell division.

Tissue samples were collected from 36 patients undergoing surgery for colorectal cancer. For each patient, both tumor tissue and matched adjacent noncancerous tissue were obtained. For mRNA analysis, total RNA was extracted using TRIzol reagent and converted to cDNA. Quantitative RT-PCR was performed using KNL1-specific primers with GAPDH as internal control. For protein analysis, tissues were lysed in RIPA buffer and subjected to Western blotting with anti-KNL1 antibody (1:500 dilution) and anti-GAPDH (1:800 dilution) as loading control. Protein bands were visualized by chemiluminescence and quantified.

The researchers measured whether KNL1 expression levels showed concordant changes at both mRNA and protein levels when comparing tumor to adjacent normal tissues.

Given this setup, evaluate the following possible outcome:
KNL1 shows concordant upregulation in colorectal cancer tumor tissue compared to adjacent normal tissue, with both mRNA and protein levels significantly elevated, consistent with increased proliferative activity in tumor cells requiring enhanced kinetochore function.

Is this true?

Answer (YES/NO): YES